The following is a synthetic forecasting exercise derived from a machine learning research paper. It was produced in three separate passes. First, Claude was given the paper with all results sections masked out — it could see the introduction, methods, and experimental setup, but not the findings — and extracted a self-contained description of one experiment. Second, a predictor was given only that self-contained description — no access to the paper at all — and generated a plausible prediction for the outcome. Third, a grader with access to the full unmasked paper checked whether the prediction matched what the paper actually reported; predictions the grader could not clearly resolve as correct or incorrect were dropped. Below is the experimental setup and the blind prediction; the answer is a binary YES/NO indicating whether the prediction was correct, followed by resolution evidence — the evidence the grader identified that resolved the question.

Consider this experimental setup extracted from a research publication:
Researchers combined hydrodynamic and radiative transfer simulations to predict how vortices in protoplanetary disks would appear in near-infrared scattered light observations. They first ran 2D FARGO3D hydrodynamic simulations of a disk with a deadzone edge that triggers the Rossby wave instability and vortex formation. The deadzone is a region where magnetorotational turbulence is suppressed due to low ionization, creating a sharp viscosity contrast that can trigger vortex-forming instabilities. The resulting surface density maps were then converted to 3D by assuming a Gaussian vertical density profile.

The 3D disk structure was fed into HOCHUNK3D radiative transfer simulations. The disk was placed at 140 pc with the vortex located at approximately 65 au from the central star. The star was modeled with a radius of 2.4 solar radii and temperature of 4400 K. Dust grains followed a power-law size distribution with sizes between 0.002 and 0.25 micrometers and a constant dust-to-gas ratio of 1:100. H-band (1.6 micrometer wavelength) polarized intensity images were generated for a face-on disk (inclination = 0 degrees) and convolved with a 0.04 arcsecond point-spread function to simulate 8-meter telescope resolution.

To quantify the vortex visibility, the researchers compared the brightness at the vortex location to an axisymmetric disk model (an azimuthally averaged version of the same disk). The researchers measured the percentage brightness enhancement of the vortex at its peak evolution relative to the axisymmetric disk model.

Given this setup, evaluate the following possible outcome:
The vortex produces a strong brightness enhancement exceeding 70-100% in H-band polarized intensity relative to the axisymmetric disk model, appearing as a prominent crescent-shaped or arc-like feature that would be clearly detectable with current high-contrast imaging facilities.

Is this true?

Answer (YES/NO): NO